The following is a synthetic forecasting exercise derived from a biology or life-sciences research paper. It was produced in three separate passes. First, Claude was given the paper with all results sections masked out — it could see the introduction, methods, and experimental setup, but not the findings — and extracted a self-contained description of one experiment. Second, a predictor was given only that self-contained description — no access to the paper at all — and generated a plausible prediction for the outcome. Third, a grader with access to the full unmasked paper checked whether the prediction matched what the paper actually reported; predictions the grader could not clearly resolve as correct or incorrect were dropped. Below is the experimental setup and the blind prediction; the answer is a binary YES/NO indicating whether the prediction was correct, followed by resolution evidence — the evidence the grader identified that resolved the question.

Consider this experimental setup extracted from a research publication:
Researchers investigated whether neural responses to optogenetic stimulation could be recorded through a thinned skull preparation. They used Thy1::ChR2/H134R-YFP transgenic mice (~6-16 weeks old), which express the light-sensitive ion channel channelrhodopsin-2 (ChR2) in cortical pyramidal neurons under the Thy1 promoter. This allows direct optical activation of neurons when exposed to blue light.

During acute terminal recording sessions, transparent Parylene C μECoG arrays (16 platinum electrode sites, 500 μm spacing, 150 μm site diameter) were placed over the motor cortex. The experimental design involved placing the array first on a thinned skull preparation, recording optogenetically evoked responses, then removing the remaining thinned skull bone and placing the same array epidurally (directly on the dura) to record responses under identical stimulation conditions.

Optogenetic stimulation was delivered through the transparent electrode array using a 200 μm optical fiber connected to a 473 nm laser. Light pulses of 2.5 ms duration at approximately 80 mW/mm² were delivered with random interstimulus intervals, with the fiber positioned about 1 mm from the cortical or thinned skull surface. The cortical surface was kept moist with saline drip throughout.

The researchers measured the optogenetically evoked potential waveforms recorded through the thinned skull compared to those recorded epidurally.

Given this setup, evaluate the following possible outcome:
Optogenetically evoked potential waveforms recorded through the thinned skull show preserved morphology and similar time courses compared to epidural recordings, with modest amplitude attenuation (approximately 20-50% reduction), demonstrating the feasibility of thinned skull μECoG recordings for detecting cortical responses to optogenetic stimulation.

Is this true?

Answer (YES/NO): NO